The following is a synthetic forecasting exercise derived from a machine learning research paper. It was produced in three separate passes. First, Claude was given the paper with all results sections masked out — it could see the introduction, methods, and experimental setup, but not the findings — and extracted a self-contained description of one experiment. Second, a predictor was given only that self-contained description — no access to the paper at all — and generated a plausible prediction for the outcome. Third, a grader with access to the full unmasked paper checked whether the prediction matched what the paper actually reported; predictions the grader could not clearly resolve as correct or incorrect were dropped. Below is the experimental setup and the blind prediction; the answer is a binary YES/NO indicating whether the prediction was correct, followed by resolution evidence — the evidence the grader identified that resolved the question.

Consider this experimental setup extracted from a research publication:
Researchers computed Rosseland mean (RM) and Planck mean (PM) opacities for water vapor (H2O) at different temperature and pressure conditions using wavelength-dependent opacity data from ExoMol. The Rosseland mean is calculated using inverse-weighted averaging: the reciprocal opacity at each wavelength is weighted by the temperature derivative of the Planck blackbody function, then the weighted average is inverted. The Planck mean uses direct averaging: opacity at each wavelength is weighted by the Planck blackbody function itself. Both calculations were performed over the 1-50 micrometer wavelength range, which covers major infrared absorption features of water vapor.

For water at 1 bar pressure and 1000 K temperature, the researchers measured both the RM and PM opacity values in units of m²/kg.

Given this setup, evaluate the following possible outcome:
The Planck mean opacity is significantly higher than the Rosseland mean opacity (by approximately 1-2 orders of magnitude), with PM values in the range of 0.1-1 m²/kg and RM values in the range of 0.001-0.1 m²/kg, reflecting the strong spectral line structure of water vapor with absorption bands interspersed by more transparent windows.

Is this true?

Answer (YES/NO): NO